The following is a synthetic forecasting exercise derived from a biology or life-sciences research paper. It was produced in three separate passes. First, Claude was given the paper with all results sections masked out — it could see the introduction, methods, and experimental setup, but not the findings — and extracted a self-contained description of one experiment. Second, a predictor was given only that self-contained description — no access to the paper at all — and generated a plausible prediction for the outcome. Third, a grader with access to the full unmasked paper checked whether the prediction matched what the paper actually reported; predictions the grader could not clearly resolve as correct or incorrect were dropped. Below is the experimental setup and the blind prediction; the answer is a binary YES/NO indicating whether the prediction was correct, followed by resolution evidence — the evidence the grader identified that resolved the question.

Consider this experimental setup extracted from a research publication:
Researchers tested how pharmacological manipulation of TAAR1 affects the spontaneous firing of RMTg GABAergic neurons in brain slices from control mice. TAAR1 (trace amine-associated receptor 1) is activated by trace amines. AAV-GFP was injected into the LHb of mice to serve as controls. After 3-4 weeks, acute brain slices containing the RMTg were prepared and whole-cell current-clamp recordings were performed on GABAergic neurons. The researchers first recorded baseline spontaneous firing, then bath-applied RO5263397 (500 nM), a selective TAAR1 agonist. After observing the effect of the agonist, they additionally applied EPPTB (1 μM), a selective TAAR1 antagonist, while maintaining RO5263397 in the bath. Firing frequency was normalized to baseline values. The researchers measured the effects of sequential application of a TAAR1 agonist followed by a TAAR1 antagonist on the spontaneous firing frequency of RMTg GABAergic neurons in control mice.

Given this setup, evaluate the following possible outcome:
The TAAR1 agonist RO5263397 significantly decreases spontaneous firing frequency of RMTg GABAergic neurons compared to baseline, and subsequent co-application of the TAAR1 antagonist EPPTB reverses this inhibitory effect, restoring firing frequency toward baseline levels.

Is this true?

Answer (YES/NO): NO